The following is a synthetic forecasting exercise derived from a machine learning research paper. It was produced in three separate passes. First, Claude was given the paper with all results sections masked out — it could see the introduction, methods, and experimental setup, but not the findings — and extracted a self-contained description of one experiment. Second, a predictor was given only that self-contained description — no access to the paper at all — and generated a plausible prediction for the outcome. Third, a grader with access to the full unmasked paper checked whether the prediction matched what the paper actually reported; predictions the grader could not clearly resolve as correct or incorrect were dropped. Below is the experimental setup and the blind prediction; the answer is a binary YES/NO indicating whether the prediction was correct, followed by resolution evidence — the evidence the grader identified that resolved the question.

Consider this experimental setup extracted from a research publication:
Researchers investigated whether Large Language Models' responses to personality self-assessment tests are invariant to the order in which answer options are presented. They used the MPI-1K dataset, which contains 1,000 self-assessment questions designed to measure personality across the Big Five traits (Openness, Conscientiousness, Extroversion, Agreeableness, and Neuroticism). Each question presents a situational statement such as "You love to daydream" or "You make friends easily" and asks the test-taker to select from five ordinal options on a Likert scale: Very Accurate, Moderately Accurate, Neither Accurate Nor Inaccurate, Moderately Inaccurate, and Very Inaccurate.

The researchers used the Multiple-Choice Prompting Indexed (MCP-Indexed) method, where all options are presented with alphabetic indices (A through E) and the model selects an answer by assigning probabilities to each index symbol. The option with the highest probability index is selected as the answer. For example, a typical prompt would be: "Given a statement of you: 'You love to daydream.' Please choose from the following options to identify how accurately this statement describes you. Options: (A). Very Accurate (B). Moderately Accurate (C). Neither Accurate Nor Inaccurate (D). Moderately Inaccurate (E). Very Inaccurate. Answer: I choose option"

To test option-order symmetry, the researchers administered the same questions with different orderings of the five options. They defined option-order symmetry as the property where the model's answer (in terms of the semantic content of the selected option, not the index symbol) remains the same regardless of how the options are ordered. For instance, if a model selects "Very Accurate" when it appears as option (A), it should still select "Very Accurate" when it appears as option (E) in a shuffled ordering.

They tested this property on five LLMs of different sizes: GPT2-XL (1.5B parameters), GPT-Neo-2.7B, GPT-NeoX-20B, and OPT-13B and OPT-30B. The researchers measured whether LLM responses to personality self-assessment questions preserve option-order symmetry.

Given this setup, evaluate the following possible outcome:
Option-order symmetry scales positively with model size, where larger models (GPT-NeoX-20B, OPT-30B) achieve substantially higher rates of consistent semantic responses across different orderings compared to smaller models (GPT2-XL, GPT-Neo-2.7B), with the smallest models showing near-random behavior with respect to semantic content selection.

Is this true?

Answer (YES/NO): NO